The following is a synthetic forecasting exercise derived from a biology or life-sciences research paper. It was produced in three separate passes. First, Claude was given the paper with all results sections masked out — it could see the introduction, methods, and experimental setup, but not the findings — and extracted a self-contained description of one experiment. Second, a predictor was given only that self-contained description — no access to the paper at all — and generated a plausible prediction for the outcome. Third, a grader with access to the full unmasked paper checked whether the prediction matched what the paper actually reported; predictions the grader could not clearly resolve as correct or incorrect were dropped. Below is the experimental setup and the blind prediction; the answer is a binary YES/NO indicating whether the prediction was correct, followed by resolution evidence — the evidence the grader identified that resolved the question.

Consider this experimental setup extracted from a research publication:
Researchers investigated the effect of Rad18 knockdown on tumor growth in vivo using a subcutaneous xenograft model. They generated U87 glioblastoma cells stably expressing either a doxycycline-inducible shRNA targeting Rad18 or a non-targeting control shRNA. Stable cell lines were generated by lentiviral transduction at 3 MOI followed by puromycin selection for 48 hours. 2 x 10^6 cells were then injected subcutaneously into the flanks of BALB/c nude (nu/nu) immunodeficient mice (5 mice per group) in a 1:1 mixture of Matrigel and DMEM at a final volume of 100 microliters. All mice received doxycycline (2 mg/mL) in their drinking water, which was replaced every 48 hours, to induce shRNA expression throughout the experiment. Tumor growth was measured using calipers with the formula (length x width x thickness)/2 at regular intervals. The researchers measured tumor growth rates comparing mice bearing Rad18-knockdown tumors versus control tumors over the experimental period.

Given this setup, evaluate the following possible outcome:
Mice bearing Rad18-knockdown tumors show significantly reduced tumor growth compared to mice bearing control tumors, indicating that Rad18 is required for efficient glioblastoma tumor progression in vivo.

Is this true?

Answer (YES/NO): YES